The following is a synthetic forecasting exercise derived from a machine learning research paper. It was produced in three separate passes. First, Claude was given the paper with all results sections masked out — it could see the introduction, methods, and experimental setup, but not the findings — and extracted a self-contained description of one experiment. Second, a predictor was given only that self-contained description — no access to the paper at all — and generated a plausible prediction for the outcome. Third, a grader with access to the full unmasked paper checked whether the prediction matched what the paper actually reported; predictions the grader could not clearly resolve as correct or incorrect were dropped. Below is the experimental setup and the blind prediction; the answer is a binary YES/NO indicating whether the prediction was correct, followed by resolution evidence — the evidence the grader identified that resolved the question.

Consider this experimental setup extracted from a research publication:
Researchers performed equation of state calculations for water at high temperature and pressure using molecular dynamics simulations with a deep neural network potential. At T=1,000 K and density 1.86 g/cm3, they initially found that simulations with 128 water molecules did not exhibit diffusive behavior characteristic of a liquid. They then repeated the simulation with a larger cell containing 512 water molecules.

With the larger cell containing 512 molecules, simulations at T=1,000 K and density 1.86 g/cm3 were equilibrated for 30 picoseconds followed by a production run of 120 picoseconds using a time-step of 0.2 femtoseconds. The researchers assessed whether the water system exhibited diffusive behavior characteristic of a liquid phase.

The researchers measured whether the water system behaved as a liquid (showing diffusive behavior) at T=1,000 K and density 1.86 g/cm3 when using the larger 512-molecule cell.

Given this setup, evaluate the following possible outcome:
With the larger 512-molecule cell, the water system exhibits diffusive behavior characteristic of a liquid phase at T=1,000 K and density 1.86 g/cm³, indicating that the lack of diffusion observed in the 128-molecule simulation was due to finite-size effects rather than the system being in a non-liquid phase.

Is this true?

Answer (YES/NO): YES